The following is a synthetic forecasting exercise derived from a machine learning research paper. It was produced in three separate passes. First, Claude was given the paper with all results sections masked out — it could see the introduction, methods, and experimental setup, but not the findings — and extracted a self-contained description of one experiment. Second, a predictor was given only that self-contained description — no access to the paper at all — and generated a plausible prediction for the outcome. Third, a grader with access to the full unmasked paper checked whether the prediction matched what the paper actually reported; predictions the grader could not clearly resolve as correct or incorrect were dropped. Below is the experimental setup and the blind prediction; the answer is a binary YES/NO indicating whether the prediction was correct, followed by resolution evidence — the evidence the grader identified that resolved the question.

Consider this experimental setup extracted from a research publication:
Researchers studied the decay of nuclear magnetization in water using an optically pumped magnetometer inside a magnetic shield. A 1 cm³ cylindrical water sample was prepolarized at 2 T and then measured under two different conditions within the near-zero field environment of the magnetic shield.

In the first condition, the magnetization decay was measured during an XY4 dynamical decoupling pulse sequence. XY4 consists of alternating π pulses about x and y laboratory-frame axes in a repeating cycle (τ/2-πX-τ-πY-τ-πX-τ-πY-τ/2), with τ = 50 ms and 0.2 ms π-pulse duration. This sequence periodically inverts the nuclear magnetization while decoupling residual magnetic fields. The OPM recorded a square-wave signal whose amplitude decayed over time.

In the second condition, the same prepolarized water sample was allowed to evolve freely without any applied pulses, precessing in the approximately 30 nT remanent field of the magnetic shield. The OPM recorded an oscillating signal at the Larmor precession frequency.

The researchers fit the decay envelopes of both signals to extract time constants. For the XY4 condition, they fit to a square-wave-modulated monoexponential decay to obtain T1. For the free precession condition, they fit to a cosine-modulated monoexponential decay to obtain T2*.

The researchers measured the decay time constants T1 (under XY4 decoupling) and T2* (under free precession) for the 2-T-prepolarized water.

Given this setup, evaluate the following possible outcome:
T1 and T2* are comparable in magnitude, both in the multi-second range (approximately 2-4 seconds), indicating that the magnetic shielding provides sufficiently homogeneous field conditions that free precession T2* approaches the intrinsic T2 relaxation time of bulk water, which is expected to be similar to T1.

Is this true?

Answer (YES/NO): NO